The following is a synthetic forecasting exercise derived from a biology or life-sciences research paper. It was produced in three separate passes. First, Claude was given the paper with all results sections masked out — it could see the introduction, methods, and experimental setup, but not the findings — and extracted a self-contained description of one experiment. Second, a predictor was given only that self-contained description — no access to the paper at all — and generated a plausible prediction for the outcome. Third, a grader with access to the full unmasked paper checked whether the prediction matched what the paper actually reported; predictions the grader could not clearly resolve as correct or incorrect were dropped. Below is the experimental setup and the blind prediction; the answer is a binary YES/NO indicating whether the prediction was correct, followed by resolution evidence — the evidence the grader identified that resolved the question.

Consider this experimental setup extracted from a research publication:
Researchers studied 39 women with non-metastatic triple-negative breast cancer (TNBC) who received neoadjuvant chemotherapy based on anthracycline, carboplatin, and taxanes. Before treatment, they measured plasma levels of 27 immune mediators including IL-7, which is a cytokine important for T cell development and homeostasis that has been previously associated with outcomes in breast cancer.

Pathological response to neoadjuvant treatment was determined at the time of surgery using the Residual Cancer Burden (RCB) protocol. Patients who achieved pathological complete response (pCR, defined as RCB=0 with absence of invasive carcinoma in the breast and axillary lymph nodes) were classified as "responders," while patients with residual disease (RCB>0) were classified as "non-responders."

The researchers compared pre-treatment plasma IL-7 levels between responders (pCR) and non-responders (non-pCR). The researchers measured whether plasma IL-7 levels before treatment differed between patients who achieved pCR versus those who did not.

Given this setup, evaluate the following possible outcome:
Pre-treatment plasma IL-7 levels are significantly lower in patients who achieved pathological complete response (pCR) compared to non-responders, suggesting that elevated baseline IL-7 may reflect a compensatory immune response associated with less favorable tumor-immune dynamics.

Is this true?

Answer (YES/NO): NO